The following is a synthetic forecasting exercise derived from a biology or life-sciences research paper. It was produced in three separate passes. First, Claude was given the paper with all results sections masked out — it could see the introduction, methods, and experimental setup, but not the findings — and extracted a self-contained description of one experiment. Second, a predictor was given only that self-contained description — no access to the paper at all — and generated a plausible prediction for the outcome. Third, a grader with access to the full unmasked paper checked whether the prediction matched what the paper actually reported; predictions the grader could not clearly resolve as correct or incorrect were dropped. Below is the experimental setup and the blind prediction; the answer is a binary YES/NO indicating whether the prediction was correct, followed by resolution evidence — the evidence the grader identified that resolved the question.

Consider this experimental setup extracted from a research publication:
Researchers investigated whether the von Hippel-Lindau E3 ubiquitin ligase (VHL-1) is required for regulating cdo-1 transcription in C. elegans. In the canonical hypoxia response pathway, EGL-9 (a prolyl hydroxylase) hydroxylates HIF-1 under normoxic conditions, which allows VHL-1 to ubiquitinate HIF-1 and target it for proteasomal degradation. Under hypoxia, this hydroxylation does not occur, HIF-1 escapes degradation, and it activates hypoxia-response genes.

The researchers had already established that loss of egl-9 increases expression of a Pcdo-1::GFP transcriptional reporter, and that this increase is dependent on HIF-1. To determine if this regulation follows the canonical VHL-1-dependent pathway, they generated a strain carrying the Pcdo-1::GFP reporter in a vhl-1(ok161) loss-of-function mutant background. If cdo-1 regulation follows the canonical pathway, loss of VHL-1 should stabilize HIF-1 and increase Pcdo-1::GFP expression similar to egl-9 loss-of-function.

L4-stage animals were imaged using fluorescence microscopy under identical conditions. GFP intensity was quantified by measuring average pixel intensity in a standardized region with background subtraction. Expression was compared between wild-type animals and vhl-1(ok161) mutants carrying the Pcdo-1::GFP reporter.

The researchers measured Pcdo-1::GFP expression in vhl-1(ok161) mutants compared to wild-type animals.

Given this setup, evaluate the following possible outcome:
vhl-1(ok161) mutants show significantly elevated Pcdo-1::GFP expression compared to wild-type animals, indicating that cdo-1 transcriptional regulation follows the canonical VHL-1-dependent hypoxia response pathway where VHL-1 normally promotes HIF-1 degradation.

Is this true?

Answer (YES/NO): NO